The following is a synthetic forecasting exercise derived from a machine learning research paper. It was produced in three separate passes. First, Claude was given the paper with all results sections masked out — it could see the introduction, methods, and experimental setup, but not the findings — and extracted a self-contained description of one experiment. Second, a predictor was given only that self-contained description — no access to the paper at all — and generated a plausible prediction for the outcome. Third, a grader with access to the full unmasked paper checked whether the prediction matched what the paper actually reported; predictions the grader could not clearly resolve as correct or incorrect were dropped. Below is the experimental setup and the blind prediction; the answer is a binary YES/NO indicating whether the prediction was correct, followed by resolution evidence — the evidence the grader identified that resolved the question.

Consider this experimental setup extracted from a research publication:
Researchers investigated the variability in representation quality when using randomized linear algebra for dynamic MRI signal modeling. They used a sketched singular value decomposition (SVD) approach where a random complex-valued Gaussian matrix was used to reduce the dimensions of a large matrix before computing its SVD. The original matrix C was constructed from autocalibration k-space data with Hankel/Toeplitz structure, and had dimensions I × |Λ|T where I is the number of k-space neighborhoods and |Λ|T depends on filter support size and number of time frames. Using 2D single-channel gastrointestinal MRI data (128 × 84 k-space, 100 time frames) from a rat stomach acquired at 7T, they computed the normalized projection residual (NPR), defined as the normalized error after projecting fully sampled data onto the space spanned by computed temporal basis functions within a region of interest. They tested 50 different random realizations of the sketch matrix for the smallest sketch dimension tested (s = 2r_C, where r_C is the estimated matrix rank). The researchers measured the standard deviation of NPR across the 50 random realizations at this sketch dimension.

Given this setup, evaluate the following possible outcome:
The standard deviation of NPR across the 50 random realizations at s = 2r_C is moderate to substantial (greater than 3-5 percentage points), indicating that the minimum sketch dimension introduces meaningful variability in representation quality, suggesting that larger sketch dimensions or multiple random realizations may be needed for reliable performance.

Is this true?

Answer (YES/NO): NO